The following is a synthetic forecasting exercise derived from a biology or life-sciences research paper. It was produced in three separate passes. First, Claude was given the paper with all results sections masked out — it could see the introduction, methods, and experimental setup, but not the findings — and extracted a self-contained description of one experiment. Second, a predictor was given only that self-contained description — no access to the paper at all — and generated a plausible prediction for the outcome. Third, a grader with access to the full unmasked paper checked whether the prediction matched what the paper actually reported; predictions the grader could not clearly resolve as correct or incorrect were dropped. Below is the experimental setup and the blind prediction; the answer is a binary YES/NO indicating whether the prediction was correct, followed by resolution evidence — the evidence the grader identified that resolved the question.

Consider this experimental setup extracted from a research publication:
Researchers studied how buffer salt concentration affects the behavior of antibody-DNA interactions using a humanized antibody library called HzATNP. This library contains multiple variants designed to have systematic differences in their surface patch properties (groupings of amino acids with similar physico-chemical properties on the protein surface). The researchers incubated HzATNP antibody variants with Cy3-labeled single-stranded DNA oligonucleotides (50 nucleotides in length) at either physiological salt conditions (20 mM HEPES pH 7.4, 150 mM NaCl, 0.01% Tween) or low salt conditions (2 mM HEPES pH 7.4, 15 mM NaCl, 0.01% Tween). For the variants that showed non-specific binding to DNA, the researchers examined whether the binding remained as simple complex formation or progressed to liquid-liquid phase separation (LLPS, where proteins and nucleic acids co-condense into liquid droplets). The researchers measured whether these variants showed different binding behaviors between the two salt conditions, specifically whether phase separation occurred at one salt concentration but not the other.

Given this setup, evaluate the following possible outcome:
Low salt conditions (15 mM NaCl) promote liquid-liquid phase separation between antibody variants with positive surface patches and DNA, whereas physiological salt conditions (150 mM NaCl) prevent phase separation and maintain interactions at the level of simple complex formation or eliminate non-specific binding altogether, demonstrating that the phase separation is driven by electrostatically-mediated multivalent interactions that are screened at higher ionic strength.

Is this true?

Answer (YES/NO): YES